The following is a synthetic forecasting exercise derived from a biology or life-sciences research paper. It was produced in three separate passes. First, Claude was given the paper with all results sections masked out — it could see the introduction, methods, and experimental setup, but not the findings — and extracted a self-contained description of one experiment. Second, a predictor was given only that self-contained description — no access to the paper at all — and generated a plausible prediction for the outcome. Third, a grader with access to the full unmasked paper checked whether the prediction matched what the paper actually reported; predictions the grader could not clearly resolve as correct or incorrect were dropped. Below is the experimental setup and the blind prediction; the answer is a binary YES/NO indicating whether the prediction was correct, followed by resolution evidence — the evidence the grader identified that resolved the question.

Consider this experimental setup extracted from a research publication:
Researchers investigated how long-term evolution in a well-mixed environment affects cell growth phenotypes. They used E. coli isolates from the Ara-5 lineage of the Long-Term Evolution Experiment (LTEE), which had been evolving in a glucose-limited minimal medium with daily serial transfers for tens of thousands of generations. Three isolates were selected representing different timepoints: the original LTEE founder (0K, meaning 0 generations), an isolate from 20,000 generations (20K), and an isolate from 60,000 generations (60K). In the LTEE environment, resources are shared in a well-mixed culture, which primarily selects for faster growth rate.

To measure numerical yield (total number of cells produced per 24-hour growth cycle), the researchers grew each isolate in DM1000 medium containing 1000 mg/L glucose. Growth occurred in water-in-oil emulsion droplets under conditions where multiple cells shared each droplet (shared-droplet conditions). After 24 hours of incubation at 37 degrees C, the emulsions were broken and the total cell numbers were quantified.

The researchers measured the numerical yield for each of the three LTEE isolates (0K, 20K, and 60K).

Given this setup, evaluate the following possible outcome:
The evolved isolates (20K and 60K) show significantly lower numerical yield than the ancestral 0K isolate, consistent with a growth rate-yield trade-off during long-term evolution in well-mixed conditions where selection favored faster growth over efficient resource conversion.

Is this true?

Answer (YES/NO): YES